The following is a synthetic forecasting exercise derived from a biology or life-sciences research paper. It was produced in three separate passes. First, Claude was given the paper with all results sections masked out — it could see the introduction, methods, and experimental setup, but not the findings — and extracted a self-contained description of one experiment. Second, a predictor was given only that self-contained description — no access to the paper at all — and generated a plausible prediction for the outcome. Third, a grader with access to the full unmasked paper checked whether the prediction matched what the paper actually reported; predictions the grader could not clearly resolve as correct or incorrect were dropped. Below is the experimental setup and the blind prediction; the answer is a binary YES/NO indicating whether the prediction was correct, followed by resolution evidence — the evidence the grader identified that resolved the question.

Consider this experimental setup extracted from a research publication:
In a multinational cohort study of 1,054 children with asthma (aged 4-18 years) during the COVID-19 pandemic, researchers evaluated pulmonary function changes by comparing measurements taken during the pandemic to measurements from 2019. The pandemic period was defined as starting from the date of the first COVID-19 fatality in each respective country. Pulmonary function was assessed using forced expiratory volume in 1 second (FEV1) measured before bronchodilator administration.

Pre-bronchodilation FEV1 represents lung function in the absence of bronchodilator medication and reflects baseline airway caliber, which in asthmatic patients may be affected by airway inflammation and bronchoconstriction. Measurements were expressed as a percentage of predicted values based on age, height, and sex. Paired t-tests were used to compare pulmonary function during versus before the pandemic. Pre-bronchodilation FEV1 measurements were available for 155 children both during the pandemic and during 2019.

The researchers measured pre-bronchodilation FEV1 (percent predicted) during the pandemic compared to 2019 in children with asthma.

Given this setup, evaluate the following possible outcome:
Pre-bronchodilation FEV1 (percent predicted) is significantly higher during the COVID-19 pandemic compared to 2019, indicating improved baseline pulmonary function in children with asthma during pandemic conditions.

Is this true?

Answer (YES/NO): YES